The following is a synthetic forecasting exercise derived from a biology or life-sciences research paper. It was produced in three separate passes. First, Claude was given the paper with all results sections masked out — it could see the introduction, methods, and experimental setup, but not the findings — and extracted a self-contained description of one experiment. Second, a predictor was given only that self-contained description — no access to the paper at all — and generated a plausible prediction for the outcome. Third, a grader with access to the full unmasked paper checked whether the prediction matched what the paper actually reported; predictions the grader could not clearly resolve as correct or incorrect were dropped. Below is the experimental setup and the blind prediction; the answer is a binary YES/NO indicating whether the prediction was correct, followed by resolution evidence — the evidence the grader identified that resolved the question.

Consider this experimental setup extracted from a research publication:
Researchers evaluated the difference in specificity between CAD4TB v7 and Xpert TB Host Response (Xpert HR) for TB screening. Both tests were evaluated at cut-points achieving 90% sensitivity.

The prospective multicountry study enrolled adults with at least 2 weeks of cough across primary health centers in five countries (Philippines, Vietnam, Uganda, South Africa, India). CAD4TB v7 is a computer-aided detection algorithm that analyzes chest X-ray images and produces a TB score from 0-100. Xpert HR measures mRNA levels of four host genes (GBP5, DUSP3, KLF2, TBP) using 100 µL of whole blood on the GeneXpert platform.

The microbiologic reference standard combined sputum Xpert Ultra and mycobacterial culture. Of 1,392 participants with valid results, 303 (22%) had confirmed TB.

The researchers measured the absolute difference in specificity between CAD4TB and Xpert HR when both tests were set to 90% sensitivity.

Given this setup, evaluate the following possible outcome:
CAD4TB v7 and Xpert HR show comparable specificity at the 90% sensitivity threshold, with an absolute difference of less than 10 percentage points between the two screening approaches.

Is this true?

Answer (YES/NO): YES